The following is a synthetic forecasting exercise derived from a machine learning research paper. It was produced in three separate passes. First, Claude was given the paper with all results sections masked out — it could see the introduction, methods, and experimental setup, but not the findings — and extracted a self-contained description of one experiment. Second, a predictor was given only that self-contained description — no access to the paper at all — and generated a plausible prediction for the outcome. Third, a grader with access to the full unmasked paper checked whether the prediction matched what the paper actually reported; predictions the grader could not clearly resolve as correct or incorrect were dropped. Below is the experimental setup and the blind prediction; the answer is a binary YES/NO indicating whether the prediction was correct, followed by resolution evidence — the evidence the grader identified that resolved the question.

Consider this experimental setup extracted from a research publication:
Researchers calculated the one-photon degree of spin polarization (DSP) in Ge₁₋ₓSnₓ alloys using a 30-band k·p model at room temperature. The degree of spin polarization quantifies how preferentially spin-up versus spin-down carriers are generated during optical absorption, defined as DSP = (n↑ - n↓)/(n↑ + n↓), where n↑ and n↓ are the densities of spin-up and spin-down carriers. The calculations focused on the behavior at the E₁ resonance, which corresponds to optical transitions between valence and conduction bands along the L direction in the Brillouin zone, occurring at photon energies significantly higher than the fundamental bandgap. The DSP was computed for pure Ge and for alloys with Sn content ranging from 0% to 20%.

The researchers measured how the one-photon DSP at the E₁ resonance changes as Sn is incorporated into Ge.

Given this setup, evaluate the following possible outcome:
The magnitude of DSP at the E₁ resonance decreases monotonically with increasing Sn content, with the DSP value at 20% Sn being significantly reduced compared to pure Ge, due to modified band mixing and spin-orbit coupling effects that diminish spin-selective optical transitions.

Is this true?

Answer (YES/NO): NO